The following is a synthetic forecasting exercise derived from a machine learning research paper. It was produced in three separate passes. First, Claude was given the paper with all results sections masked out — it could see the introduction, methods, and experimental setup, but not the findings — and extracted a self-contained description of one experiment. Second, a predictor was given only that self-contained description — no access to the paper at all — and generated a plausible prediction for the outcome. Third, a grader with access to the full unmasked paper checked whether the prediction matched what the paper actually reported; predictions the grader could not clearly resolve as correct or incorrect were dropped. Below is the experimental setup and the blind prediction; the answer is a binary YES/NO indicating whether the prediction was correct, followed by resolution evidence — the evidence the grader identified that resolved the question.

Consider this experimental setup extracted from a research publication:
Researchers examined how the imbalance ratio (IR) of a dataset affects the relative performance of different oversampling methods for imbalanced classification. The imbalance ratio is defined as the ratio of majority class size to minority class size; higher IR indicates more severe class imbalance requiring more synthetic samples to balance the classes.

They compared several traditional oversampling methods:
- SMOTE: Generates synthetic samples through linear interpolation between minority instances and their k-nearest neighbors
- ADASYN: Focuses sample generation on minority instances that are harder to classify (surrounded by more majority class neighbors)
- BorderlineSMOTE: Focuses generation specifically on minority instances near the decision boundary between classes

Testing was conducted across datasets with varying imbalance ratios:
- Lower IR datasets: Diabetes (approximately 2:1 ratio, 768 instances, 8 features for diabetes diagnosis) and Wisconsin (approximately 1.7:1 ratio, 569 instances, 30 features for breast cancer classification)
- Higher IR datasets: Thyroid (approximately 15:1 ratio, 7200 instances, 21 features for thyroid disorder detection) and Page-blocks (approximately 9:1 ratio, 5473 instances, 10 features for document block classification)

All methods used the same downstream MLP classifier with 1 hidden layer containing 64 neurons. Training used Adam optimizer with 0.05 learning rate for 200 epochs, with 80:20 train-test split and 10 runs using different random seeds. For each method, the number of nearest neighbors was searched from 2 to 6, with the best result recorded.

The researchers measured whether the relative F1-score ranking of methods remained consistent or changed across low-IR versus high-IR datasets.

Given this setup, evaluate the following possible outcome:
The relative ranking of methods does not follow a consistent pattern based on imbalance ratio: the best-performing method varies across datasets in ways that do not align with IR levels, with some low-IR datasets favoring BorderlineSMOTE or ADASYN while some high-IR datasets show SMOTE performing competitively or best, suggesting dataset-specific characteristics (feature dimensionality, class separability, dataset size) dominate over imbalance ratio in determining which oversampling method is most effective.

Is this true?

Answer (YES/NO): NO